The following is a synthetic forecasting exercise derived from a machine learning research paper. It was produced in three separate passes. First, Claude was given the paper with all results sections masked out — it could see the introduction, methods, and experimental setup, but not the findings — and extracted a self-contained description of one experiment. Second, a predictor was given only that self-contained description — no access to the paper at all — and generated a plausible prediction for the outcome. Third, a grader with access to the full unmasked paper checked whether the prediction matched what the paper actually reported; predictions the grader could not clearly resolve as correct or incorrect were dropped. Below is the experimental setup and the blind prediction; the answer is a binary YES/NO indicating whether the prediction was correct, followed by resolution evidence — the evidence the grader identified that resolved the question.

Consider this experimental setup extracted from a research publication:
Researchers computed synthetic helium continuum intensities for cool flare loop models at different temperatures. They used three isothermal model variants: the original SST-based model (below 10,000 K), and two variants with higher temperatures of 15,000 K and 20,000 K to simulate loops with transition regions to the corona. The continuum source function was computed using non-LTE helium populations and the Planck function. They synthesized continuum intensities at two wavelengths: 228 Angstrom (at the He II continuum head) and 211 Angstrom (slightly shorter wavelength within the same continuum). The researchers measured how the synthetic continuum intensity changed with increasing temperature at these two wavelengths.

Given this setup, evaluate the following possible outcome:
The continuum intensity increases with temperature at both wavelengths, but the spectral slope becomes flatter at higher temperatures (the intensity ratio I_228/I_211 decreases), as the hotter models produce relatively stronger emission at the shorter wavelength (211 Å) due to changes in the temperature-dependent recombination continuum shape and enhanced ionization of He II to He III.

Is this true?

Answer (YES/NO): NO